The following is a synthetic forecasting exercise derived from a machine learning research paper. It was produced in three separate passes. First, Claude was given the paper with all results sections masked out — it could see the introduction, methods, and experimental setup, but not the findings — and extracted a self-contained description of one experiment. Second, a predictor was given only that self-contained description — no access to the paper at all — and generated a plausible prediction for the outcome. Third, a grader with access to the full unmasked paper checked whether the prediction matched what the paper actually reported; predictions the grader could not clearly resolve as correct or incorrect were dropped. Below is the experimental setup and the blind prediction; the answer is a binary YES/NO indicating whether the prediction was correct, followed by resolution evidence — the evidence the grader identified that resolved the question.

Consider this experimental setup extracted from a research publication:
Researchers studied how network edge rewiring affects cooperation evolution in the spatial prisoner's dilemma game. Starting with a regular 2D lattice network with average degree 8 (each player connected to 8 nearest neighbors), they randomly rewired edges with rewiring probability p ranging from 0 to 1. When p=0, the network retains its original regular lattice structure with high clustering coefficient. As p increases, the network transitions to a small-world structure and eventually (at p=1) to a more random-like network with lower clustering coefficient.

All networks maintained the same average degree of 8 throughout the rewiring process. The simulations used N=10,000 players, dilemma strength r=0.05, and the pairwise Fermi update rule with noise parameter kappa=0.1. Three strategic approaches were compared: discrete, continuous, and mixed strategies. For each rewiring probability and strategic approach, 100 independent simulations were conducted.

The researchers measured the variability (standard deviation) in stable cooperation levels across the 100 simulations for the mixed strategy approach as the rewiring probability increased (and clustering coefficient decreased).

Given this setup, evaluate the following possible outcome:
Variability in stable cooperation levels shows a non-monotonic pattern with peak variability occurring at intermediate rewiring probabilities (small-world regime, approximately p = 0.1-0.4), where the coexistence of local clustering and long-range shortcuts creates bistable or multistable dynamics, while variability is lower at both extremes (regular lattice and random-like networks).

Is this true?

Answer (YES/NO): NO